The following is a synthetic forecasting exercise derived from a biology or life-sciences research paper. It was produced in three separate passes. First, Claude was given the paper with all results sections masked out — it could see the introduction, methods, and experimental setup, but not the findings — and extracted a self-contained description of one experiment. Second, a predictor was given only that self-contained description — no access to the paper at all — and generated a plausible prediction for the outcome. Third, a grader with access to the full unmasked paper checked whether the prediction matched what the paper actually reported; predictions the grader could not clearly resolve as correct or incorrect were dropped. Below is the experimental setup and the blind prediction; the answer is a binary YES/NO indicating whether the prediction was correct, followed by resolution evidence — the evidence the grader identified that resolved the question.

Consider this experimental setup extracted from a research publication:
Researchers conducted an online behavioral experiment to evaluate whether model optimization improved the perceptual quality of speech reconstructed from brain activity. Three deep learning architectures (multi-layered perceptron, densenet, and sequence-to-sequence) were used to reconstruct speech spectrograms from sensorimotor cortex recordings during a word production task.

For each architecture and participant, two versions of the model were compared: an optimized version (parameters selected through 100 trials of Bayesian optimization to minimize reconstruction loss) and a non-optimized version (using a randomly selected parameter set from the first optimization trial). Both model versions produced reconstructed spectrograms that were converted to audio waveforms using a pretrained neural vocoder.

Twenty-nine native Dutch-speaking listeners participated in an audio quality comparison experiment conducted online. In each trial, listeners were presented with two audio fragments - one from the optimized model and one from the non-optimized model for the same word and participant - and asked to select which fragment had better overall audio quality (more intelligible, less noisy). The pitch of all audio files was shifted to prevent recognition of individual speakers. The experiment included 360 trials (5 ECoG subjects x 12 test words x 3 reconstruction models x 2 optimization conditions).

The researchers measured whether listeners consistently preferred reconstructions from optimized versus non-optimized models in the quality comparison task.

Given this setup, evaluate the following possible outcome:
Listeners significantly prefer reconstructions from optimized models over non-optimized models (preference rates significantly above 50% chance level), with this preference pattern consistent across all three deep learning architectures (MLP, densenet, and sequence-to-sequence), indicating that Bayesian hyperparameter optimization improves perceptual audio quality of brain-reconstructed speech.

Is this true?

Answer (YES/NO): NO